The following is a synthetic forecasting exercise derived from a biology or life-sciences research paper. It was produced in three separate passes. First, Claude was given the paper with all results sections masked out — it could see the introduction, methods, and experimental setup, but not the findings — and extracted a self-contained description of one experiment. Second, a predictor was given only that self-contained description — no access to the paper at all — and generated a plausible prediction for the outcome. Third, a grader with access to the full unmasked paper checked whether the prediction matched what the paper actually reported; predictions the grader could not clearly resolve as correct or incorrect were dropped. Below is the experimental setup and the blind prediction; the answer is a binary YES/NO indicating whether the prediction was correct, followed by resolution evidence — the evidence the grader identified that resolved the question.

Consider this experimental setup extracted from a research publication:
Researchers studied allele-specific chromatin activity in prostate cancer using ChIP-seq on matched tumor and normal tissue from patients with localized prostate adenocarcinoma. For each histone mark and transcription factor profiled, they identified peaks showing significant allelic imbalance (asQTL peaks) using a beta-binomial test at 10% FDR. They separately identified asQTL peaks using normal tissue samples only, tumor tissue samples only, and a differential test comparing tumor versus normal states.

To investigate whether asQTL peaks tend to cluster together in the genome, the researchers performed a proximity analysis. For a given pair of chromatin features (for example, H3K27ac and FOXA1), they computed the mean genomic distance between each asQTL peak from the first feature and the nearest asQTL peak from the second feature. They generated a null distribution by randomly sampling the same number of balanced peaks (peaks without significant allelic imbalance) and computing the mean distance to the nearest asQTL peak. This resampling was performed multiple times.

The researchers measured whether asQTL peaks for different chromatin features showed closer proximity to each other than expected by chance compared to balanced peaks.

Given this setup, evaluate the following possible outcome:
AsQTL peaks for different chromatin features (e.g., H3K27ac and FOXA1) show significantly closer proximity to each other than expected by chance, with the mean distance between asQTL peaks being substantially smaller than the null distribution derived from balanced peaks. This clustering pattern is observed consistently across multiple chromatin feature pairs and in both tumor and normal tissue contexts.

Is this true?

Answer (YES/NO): NO